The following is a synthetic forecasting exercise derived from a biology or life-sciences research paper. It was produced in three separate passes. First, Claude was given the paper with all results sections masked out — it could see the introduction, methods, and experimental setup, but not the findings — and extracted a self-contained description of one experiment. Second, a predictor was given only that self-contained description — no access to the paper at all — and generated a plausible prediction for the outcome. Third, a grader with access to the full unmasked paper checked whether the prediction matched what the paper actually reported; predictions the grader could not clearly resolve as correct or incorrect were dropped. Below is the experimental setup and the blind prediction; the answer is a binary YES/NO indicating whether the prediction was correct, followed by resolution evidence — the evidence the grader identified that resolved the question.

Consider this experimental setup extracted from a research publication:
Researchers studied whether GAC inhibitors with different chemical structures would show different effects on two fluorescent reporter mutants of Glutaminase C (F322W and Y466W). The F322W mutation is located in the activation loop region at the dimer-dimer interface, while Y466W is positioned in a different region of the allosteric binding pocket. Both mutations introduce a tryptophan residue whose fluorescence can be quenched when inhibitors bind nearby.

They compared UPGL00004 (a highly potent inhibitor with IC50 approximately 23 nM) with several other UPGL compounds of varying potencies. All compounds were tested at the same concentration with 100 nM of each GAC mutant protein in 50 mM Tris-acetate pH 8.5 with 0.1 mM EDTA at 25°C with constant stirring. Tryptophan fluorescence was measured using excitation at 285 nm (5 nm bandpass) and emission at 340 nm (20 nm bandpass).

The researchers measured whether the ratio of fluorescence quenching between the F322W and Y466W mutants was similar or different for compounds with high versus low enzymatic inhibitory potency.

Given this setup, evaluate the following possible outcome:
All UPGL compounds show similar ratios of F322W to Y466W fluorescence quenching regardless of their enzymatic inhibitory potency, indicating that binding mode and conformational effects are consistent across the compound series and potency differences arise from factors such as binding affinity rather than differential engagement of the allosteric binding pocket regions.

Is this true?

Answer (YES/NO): YES